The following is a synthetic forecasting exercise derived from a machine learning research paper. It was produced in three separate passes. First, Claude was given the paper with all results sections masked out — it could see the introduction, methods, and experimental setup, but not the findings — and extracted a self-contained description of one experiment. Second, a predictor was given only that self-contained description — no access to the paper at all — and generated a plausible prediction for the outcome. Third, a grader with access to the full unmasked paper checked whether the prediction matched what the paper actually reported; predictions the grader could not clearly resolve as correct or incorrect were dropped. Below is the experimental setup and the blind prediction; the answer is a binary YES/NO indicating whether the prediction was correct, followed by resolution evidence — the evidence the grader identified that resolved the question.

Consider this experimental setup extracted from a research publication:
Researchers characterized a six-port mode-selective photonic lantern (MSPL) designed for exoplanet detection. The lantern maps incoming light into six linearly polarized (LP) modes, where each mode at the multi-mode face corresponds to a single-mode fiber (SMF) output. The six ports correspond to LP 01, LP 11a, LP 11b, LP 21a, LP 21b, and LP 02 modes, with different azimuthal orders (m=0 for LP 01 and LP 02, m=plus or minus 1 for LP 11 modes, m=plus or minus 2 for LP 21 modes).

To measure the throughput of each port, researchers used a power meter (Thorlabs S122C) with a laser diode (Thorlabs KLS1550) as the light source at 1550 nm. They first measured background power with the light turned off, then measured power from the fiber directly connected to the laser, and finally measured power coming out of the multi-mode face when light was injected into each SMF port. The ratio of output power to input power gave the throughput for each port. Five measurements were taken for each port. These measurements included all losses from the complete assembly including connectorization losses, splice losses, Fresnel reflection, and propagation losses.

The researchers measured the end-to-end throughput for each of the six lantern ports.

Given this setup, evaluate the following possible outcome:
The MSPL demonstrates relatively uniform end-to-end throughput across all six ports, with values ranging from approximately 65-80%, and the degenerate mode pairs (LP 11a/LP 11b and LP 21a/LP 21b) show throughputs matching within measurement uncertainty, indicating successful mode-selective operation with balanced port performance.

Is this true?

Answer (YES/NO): NO